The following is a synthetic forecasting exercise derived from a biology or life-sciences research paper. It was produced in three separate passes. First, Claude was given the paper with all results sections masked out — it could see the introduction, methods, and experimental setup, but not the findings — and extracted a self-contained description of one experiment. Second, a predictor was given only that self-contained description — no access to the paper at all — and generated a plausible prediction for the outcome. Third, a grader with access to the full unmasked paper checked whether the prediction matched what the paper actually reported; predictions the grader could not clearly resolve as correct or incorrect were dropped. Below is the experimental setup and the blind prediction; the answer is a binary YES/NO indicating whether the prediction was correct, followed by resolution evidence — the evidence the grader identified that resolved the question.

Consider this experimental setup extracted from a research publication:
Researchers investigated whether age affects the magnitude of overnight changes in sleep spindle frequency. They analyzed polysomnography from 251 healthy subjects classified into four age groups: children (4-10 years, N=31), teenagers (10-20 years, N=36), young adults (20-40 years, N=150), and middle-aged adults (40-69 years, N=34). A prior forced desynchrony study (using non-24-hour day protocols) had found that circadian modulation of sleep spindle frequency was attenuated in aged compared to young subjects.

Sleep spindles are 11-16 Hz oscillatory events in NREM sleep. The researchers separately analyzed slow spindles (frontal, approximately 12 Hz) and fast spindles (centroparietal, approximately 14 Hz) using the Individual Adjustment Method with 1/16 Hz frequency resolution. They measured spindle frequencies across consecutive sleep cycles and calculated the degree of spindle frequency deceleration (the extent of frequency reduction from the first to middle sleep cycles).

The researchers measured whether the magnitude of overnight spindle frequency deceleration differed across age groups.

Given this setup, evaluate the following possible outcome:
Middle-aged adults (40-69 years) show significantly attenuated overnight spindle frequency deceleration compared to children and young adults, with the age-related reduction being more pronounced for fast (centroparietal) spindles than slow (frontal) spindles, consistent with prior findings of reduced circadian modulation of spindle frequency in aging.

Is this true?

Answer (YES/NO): NO